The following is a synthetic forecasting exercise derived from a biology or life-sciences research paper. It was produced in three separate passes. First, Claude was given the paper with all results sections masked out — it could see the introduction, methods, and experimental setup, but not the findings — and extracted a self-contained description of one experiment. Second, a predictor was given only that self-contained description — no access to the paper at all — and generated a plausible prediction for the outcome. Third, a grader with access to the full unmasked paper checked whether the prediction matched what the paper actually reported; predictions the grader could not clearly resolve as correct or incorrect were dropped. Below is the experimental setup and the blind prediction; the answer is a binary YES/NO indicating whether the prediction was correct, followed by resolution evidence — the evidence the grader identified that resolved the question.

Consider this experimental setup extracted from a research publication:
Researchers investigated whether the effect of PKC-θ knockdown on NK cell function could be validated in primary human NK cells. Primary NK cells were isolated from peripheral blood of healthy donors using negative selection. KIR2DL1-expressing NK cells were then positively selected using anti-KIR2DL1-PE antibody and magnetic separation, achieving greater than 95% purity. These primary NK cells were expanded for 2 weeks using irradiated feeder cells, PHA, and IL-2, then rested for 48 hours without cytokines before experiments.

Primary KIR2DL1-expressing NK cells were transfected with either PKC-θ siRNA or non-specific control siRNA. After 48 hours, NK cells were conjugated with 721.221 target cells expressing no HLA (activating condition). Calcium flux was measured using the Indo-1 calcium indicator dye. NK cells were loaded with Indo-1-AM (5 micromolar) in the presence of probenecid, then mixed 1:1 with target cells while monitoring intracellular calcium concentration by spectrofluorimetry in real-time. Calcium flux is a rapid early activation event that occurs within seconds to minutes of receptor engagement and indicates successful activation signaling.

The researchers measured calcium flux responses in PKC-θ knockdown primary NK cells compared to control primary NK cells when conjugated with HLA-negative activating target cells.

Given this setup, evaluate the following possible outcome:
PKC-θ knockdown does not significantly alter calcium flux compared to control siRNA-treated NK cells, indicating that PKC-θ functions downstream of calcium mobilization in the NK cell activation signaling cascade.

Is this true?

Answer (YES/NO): NO